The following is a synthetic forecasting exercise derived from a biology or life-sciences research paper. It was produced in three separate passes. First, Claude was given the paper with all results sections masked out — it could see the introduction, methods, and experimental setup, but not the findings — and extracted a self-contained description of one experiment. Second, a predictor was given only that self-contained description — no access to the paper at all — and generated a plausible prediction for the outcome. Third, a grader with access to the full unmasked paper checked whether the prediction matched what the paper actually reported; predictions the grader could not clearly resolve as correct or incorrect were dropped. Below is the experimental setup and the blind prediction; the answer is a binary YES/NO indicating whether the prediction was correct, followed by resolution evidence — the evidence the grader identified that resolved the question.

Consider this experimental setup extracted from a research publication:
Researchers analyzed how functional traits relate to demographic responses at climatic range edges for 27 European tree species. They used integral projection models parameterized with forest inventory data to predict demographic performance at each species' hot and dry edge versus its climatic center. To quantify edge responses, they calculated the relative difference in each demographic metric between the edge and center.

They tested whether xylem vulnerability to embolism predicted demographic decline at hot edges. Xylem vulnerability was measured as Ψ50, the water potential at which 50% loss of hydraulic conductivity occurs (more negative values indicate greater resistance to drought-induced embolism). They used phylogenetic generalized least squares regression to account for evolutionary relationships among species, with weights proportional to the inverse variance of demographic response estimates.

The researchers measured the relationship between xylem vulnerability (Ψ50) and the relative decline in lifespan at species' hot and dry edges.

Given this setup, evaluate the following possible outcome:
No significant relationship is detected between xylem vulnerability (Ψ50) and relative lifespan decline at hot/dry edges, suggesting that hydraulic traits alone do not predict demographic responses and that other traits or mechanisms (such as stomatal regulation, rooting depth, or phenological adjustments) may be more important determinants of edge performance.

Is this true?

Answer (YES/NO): YES